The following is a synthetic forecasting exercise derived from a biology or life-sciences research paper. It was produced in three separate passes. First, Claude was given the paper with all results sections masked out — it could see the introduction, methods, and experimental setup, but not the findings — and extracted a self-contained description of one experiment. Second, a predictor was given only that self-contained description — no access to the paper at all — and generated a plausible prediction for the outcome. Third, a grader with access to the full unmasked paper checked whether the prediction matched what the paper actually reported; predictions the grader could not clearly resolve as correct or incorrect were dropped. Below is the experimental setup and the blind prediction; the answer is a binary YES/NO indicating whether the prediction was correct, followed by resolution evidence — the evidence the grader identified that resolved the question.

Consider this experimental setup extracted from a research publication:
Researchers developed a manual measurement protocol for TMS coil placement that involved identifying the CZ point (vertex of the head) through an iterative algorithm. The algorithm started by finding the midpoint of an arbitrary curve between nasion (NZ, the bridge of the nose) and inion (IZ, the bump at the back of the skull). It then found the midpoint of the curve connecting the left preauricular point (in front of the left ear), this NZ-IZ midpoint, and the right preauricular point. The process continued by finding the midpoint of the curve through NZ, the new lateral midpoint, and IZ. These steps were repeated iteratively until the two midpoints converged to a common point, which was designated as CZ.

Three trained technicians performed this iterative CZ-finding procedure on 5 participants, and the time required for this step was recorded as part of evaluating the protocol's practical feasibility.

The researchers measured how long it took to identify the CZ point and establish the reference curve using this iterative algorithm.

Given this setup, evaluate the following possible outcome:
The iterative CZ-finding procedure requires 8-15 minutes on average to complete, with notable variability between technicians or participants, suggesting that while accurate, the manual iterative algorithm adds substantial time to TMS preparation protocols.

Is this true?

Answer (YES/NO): NO